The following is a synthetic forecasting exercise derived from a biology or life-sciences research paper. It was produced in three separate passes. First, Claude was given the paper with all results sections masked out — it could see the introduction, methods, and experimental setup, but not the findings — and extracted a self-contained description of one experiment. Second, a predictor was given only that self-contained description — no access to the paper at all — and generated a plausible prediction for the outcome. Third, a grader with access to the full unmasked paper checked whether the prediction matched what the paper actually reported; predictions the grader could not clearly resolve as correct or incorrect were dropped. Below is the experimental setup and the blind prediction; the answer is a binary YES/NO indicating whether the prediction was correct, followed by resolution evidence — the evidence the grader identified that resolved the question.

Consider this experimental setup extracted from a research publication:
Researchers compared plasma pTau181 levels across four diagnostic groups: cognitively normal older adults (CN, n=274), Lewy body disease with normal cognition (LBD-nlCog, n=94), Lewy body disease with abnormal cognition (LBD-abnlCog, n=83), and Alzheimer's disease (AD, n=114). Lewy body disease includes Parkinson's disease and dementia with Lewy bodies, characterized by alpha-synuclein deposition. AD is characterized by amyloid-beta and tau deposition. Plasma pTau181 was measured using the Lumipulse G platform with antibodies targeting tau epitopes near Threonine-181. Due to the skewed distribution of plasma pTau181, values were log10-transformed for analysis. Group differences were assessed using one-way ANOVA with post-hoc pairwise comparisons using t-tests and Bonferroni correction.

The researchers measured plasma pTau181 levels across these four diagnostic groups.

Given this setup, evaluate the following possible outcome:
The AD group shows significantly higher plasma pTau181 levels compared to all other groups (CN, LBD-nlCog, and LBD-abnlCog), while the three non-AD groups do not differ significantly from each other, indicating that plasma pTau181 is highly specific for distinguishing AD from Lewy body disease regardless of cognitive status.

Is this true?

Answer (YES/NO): NO